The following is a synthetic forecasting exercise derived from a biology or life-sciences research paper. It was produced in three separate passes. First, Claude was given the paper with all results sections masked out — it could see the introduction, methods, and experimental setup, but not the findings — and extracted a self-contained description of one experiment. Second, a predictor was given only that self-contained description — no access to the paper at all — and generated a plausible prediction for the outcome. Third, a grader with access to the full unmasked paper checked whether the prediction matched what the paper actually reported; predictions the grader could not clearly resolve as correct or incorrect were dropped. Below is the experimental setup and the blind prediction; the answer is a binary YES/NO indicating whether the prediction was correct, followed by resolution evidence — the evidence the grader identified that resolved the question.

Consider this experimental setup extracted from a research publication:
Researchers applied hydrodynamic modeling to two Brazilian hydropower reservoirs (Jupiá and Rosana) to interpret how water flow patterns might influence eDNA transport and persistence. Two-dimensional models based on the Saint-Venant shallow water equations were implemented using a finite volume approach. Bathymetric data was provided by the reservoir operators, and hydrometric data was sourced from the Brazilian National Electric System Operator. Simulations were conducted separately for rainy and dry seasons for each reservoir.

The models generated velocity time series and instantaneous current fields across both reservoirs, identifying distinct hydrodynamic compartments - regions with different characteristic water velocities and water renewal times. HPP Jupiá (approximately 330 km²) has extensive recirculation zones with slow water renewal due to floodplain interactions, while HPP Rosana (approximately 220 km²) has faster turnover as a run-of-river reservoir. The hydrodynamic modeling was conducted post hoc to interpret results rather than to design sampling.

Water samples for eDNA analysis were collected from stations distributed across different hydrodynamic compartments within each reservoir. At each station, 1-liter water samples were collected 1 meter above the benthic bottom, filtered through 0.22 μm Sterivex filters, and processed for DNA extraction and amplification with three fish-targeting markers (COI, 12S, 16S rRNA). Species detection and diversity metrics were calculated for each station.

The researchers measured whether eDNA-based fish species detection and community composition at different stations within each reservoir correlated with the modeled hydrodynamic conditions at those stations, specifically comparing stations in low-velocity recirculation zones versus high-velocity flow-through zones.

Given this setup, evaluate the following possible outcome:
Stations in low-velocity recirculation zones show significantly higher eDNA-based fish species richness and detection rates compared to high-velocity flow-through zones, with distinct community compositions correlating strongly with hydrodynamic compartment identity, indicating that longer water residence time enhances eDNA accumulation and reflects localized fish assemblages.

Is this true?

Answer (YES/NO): NO